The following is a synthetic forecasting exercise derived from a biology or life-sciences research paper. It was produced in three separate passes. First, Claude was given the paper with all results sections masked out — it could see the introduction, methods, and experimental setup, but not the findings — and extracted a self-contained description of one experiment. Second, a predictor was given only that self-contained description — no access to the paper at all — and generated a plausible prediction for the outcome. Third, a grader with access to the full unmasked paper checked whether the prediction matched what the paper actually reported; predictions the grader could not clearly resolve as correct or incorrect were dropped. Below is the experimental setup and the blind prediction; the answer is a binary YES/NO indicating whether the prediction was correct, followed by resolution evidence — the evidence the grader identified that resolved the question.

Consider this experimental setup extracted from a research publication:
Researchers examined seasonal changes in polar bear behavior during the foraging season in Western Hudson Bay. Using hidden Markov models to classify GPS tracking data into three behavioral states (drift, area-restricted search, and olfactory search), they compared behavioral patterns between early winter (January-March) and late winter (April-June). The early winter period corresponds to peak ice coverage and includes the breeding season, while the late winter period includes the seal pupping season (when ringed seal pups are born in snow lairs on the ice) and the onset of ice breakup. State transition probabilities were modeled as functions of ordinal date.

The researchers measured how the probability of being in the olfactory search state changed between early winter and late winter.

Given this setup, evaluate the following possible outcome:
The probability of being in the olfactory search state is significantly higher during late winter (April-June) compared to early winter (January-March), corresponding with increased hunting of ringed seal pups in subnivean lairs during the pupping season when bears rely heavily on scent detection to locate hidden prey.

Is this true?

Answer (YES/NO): YES